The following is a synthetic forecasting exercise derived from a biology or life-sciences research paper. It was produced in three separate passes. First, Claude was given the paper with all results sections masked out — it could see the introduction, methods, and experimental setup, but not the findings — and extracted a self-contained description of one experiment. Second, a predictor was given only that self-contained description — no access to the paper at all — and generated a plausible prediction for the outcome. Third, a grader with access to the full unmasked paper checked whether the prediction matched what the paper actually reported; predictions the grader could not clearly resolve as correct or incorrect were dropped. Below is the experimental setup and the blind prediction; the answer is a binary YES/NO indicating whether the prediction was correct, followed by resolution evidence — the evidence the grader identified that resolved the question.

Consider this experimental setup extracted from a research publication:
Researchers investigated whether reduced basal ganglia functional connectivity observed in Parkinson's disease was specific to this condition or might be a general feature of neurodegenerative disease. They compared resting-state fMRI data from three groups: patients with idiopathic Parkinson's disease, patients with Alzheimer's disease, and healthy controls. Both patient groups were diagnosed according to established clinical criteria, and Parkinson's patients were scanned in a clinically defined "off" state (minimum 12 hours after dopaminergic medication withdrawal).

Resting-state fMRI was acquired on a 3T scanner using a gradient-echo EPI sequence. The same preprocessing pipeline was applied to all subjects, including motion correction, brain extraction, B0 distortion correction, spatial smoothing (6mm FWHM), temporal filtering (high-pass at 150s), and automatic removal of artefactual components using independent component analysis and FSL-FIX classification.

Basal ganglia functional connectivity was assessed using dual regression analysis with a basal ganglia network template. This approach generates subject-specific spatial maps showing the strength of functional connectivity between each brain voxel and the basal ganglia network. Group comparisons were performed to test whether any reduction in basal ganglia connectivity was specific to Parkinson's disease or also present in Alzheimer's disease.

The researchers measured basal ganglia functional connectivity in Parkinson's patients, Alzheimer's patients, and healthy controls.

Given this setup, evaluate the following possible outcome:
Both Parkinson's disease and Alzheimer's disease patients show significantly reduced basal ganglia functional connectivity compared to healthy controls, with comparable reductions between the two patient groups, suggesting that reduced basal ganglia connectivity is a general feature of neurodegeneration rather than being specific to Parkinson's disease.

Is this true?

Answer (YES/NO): NO